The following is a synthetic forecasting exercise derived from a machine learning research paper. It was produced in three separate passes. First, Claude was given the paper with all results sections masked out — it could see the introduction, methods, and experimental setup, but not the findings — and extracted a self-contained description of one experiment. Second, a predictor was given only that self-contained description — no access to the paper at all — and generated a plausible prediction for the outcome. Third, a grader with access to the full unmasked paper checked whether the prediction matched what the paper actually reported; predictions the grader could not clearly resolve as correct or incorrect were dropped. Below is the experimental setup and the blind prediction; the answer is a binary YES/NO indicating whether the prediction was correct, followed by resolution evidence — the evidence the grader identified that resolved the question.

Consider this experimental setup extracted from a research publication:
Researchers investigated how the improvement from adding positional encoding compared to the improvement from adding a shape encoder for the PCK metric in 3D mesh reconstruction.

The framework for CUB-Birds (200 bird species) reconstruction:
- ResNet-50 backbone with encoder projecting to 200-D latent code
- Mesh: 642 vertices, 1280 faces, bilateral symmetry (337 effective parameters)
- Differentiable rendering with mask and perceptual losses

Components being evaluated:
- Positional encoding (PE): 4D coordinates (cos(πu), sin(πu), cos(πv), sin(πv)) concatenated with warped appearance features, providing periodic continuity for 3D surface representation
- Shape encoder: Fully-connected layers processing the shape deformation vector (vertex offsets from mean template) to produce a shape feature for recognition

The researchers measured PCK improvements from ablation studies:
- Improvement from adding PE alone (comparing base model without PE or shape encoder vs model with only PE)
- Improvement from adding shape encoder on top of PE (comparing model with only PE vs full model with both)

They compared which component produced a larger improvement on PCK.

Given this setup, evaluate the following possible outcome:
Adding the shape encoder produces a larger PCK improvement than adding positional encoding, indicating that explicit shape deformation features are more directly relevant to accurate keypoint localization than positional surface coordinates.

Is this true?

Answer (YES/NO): NO